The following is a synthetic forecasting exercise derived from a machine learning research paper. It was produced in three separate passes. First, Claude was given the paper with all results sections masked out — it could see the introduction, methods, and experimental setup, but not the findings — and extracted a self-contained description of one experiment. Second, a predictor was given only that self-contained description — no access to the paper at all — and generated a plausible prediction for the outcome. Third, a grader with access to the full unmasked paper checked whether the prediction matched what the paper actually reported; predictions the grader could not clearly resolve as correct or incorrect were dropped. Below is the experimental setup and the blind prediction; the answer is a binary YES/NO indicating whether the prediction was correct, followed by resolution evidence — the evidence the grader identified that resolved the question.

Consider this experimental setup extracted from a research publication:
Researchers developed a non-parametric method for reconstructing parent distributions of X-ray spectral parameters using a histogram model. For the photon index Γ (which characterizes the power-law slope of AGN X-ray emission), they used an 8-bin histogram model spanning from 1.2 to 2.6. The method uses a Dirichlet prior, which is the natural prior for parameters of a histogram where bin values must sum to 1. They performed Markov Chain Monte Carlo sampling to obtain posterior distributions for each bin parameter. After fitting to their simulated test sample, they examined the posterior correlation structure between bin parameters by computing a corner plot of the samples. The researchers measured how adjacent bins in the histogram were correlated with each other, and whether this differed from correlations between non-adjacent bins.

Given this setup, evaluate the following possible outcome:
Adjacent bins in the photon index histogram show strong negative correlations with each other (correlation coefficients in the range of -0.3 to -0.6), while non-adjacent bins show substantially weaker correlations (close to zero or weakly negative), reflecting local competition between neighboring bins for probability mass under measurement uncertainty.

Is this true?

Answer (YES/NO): YES